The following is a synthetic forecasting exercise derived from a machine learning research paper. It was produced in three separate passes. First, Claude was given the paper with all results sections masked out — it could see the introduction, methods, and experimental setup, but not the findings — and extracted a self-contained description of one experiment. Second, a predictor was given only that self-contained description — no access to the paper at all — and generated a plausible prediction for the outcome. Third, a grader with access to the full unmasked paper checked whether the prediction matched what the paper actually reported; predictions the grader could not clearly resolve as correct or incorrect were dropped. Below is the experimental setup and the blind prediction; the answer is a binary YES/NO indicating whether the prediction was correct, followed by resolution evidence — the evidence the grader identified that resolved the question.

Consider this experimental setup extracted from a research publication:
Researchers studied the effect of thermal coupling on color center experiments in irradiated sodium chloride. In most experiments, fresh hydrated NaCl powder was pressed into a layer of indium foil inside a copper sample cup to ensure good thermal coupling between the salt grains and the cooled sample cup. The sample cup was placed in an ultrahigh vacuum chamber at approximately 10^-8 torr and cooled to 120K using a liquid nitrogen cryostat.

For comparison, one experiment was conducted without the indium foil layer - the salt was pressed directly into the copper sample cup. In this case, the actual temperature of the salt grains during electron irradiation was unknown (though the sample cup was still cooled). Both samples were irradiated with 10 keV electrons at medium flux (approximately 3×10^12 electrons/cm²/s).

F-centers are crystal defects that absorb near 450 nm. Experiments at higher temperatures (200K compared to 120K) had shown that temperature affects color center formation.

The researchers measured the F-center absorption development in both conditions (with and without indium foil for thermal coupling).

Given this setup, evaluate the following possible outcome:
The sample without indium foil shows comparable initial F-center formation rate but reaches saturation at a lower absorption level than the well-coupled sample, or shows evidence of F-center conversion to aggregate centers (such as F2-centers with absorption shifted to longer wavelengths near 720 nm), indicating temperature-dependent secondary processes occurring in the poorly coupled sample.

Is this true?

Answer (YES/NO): YES